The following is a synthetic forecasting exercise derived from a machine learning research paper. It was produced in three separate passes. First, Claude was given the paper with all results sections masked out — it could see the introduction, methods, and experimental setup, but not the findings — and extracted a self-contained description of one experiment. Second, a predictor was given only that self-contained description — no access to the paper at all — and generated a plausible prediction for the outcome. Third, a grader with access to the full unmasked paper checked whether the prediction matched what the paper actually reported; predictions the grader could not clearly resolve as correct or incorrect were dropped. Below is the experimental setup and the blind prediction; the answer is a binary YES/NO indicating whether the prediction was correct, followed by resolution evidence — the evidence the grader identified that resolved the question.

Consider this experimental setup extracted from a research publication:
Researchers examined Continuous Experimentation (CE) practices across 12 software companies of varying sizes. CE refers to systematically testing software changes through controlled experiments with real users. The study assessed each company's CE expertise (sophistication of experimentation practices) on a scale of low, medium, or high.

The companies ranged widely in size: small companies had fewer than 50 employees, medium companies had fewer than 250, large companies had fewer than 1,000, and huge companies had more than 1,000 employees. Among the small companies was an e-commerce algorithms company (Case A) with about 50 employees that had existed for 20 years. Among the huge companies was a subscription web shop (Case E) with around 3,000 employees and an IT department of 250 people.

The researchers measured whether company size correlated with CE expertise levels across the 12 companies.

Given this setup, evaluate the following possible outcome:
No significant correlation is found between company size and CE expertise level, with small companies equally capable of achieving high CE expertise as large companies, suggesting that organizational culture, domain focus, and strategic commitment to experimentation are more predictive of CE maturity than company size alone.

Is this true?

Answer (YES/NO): NO